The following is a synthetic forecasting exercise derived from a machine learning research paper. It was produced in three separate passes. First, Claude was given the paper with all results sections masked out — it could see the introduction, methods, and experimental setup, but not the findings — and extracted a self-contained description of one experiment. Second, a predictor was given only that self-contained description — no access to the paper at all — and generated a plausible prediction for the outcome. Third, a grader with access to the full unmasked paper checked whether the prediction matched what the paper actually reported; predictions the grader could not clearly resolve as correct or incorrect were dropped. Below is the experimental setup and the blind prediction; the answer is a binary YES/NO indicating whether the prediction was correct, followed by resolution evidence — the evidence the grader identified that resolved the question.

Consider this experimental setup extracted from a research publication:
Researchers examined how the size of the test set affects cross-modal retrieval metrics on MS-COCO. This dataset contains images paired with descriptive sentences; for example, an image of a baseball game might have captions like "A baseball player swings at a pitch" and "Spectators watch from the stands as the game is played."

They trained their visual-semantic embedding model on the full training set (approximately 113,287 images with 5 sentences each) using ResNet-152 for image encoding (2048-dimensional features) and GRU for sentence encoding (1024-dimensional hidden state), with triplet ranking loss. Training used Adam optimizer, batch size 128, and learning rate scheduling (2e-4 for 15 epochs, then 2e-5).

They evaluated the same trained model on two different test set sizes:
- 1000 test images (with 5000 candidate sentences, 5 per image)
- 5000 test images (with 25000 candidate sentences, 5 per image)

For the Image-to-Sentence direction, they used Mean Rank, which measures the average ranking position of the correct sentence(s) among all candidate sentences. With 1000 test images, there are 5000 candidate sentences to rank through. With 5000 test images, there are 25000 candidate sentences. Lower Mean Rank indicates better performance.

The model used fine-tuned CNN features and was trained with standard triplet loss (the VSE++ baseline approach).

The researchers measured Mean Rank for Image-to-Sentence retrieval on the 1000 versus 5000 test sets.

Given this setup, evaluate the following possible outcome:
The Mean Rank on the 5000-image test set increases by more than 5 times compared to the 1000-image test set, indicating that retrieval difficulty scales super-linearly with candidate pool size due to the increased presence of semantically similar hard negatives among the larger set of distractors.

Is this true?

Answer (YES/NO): NO